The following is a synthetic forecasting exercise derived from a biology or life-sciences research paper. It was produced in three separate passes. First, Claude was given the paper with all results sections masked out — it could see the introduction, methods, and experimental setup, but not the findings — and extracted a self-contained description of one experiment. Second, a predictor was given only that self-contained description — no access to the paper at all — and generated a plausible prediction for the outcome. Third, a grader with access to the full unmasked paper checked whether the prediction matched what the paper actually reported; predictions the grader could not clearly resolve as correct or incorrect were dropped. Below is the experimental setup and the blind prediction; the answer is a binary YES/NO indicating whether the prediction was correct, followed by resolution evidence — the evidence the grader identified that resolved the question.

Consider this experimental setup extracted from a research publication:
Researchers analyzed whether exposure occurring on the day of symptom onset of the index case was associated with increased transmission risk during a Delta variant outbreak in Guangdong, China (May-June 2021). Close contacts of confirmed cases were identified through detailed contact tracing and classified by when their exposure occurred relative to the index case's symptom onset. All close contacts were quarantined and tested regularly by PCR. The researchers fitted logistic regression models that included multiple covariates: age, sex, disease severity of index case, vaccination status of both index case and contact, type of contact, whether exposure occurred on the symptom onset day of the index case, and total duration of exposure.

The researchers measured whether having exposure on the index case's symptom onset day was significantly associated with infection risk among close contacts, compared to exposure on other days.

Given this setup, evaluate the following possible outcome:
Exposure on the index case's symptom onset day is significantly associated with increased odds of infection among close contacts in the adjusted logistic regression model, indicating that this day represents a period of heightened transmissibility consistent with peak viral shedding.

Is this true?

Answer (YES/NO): NO